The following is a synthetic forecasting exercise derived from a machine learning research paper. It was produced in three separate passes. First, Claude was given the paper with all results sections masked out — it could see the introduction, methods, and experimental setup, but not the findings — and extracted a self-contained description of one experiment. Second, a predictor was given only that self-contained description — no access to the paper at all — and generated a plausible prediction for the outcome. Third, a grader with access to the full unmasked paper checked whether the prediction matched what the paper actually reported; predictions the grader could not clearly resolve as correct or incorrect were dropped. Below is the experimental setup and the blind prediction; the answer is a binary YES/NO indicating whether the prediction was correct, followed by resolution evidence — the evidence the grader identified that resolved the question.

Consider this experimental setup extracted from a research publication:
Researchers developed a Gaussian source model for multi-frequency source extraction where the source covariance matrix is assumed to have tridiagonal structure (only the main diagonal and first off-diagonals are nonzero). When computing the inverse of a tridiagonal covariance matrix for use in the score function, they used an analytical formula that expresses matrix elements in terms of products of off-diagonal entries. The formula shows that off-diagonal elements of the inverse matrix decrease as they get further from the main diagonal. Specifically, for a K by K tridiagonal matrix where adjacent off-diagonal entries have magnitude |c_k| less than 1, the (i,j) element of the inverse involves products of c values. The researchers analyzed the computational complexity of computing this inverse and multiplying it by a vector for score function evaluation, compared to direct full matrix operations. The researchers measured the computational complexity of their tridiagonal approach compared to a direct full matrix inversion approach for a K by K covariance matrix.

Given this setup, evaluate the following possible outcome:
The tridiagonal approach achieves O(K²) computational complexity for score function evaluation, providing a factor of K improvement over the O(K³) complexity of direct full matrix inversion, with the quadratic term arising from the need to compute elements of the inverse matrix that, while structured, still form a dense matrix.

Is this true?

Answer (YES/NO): NO